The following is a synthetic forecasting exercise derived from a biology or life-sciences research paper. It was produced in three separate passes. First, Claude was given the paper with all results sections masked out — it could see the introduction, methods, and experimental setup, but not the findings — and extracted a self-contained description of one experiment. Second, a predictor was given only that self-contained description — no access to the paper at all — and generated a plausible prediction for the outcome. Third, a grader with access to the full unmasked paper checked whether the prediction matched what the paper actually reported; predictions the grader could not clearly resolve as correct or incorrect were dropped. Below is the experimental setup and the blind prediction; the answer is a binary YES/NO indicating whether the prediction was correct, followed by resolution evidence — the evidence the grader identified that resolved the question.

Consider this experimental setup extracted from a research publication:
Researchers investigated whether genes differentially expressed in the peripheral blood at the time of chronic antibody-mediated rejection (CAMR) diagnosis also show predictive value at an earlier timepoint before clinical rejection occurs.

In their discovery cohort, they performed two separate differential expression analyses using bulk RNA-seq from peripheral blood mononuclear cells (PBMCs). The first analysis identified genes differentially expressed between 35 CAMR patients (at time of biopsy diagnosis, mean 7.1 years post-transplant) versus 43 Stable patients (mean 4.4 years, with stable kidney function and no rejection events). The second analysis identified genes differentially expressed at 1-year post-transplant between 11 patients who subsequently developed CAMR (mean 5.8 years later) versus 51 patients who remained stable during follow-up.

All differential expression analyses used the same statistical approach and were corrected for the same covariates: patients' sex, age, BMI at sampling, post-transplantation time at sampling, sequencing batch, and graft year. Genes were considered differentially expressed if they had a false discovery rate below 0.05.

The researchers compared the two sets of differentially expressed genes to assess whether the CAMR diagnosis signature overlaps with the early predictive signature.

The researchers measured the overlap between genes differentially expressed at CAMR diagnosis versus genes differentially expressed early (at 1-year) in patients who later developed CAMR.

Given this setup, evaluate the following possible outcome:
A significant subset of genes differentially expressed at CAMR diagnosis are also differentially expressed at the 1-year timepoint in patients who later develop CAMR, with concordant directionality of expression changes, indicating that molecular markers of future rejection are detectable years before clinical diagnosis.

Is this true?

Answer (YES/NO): NO